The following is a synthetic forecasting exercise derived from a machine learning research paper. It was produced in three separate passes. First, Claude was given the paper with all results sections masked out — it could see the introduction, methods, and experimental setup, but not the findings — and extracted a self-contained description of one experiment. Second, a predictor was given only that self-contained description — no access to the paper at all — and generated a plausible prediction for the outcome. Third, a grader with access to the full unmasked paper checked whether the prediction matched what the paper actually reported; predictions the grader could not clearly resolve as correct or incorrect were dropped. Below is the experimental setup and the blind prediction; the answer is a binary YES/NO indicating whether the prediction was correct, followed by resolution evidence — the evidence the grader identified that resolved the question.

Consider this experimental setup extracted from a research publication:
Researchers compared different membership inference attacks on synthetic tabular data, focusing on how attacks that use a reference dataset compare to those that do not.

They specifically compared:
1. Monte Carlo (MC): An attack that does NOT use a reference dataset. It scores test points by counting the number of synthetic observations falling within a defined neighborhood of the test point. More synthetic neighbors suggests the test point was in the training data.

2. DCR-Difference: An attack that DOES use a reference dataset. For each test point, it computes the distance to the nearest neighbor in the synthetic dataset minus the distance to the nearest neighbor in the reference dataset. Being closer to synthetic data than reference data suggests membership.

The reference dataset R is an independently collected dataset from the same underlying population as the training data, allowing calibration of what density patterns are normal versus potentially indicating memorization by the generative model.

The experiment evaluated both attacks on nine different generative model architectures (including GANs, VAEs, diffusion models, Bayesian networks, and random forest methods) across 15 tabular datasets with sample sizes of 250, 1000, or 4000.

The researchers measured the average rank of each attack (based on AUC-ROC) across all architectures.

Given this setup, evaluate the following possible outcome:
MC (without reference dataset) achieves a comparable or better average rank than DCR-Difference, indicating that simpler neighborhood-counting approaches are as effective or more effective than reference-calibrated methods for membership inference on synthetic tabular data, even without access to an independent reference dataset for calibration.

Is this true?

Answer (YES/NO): NO